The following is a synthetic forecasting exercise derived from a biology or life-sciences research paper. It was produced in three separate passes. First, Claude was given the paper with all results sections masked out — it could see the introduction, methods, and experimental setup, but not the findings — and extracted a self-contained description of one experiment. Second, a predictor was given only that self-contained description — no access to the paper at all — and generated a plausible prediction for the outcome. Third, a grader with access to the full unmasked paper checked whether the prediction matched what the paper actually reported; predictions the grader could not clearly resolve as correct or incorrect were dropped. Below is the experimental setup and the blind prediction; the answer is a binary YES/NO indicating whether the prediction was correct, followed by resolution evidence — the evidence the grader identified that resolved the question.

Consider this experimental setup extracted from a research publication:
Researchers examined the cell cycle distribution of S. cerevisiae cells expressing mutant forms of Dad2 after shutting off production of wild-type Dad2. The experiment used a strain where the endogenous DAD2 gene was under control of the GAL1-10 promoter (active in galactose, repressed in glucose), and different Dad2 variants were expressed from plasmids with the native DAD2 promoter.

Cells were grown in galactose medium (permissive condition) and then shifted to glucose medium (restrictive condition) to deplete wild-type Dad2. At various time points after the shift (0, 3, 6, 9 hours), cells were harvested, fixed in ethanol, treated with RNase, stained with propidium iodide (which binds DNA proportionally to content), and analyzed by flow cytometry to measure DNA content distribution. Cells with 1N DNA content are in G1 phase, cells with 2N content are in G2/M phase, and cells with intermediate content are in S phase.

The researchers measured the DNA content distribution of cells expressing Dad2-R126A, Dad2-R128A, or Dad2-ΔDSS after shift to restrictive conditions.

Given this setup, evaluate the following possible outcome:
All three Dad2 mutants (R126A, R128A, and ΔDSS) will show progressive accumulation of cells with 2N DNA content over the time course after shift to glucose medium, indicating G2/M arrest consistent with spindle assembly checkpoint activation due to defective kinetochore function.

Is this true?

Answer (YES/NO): NO